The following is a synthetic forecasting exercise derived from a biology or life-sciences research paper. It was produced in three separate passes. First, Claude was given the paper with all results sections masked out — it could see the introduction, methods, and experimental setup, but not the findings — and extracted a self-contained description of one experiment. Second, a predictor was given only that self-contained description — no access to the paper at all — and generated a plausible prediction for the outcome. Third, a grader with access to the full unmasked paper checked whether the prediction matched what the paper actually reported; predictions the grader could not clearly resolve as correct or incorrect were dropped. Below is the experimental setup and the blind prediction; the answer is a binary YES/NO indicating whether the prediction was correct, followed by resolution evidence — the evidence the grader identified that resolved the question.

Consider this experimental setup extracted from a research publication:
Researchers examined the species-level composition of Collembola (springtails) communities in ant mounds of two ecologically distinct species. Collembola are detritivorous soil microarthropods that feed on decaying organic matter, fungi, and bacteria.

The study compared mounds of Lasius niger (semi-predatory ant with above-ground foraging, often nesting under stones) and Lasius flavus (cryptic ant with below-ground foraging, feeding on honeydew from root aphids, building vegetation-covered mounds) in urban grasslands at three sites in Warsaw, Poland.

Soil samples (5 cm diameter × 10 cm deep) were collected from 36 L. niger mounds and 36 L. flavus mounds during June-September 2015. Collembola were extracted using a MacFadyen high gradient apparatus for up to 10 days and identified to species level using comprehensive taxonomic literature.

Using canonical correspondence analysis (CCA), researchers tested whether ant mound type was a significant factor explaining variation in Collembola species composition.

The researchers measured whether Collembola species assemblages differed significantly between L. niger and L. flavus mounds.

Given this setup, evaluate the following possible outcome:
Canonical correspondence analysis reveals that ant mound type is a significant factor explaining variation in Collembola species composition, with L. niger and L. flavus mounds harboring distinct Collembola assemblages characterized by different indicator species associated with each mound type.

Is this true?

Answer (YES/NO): NO